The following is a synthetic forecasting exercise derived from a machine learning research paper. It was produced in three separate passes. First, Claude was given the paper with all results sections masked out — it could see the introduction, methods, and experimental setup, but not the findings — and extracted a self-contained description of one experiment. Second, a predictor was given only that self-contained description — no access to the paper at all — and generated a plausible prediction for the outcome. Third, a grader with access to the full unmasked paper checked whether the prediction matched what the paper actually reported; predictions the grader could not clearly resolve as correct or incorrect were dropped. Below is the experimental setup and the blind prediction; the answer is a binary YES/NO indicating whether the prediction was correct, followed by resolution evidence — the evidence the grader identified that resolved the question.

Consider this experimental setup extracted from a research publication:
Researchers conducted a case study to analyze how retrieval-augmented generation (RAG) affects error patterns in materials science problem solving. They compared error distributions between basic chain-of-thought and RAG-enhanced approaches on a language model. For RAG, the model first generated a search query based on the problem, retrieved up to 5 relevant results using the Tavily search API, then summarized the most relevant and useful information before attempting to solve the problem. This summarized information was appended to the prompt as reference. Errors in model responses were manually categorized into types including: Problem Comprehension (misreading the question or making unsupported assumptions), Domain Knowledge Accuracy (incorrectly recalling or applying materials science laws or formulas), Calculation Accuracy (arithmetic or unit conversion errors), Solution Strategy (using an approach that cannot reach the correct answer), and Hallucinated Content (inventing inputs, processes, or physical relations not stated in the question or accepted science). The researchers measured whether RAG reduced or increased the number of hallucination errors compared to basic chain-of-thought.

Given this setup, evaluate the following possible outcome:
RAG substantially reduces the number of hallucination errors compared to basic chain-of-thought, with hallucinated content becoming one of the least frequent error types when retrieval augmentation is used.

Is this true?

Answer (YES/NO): NO